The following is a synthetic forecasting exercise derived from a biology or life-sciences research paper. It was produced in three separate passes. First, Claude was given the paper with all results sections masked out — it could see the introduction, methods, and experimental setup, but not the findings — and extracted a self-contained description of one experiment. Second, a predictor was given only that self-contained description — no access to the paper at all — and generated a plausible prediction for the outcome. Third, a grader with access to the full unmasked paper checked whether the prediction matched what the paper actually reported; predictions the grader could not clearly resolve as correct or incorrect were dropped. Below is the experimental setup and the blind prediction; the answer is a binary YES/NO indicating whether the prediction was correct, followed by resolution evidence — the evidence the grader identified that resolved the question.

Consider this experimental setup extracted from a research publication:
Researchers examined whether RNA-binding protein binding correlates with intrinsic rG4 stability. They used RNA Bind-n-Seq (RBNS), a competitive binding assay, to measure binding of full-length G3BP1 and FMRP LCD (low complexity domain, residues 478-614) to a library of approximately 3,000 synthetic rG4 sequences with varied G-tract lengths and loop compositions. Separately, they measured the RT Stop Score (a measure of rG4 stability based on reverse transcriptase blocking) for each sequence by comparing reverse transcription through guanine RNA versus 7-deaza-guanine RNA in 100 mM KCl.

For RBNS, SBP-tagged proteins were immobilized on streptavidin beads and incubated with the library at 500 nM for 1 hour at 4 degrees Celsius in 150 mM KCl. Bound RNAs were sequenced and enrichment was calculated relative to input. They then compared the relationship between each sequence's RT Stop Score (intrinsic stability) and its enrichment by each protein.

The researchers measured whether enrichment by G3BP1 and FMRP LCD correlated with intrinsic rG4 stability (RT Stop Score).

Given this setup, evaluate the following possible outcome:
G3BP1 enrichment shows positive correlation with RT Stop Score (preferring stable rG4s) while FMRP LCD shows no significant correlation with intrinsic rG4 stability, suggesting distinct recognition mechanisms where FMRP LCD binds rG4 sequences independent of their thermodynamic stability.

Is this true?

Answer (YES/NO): NO